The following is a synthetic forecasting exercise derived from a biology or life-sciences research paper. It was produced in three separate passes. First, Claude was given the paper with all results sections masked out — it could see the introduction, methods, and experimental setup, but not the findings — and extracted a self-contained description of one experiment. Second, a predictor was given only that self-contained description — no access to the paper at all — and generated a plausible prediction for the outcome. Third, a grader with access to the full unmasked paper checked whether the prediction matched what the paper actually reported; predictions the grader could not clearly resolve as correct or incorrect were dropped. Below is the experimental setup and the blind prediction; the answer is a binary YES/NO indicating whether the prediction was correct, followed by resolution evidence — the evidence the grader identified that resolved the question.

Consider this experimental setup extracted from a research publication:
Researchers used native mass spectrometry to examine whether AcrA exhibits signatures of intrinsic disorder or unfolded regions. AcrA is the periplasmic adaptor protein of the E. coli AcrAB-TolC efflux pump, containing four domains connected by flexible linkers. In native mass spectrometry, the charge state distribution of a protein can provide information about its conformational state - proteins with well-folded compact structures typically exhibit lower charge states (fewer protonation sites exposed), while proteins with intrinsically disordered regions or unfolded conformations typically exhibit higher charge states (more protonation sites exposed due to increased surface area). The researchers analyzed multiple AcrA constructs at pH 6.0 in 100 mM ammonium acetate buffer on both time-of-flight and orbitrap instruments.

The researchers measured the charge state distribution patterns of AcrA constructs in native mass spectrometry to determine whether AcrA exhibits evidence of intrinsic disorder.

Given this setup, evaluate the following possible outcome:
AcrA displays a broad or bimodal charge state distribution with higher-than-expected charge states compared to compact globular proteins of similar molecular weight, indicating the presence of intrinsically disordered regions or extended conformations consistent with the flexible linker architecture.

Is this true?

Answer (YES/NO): YES